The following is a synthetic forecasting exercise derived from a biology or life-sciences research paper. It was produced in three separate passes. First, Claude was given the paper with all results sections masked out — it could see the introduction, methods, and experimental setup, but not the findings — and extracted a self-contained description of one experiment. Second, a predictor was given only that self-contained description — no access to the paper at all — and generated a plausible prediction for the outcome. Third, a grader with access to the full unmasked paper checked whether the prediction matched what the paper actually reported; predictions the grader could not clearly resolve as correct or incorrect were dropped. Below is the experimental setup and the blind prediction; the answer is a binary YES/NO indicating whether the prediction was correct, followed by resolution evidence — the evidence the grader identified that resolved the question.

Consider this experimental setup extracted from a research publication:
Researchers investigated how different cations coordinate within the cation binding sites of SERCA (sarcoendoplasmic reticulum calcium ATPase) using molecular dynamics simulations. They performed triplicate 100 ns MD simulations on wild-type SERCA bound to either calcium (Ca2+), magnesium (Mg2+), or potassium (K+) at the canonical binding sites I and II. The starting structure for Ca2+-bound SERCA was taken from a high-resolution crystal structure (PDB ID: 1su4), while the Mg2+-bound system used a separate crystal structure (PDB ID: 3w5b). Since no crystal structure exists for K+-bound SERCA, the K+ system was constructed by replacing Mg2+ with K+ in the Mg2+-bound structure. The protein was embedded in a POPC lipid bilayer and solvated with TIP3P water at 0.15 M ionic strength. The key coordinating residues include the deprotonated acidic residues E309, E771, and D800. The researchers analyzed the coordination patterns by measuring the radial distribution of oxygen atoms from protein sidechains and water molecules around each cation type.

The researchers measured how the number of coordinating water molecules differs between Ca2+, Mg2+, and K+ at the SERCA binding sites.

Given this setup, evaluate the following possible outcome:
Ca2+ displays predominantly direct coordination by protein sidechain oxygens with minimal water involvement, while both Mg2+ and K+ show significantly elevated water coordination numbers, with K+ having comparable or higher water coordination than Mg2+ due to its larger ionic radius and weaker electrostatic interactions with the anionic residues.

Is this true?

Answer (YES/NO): NO